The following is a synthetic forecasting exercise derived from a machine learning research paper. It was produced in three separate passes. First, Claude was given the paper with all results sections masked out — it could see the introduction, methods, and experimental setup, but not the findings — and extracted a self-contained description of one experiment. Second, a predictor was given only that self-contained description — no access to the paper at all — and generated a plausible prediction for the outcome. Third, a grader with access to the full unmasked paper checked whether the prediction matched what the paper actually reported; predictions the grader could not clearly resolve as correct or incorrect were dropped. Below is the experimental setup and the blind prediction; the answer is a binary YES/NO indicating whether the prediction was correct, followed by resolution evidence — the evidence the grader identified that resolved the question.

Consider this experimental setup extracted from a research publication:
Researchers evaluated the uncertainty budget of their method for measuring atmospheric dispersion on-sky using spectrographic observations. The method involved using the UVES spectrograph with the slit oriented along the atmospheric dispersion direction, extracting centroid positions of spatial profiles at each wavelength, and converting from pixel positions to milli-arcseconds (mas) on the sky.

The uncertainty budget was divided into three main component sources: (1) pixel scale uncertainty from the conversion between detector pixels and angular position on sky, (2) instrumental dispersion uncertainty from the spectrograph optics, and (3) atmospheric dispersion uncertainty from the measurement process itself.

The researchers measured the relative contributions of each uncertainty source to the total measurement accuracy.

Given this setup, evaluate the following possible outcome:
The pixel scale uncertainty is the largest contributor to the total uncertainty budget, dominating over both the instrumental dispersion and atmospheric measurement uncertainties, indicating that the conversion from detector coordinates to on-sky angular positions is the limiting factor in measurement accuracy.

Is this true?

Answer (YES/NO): NO